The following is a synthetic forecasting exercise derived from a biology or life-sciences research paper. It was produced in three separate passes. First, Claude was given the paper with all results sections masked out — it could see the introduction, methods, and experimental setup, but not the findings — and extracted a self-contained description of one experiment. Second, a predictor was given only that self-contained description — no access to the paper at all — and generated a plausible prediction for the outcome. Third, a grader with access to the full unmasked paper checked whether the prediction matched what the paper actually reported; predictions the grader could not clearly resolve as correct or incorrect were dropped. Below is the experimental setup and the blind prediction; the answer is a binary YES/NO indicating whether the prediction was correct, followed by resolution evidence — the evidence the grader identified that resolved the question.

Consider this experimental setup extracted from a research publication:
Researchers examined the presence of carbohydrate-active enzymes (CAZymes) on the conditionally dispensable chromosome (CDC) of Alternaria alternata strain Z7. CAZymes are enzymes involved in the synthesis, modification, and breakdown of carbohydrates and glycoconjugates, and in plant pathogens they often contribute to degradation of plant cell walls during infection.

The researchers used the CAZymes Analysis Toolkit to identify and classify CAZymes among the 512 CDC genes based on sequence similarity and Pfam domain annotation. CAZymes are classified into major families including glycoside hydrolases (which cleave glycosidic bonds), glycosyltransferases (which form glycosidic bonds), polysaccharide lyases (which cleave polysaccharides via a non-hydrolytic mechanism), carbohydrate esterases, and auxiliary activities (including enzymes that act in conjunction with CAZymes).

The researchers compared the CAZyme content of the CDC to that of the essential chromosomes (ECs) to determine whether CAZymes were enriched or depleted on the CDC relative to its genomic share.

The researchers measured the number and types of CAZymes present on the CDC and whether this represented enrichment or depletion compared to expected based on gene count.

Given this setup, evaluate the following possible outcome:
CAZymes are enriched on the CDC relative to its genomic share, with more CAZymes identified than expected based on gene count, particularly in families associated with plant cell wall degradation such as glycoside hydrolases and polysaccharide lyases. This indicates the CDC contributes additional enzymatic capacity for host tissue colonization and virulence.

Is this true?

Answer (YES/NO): NO